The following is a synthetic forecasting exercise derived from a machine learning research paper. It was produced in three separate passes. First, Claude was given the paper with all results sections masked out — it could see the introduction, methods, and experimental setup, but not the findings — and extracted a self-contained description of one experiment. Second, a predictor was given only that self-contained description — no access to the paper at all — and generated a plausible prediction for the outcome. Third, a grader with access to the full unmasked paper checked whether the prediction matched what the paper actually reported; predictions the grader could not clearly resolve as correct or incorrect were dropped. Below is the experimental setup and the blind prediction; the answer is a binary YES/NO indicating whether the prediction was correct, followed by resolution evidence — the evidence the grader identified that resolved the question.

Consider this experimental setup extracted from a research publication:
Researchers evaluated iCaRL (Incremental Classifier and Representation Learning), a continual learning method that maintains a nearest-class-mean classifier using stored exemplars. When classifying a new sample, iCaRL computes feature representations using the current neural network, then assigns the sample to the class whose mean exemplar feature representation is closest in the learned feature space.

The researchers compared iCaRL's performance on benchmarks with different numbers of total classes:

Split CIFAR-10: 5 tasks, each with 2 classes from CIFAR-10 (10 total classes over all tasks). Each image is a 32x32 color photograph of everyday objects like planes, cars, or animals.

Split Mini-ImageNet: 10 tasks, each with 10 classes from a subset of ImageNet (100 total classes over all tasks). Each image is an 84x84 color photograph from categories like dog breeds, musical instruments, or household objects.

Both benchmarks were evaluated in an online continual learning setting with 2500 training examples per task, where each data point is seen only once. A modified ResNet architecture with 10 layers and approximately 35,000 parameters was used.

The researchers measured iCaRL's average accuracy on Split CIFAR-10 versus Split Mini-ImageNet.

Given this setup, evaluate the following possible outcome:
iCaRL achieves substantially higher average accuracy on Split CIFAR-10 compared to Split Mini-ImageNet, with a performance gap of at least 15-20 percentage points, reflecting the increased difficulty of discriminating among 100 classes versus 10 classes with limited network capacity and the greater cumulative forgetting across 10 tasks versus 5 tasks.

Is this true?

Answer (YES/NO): YES